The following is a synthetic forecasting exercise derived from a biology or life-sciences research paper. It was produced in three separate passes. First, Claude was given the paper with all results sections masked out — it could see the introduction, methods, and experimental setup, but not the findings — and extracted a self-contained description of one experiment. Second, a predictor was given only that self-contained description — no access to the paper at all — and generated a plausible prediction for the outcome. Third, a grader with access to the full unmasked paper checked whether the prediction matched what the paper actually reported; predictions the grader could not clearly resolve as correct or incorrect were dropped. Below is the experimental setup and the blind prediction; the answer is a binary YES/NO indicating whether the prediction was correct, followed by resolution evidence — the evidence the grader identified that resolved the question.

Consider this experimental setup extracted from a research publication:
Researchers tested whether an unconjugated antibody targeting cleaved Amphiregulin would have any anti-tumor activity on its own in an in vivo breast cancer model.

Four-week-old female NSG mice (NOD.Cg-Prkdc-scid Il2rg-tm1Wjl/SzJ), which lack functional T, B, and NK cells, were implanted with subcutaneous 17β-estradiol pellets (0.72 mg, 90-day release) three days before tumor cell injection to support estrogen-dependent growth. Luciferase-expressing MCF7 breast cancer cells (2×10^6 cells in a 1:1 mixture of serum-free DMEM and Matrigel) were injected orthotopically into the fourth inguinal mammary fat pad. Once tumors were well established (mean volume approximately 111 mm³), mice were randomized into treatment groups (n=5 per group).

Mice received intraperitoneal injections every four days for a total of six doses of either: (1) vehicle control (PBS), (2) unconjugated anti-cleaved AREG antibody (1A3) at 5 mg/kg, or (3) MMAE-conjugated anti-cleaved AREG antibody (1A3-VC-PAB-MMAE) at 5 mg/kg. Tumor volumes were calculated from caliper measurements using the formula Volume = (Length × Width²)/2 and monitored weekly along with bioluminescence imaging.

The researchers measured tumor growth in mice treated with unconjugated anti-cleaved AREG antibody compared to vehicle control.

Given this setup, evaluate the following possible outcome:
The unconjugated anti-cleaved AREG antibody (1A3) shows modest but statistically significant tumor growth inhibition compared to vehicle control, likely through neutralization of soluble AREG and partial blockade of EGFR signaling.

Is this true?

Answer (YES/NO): NO